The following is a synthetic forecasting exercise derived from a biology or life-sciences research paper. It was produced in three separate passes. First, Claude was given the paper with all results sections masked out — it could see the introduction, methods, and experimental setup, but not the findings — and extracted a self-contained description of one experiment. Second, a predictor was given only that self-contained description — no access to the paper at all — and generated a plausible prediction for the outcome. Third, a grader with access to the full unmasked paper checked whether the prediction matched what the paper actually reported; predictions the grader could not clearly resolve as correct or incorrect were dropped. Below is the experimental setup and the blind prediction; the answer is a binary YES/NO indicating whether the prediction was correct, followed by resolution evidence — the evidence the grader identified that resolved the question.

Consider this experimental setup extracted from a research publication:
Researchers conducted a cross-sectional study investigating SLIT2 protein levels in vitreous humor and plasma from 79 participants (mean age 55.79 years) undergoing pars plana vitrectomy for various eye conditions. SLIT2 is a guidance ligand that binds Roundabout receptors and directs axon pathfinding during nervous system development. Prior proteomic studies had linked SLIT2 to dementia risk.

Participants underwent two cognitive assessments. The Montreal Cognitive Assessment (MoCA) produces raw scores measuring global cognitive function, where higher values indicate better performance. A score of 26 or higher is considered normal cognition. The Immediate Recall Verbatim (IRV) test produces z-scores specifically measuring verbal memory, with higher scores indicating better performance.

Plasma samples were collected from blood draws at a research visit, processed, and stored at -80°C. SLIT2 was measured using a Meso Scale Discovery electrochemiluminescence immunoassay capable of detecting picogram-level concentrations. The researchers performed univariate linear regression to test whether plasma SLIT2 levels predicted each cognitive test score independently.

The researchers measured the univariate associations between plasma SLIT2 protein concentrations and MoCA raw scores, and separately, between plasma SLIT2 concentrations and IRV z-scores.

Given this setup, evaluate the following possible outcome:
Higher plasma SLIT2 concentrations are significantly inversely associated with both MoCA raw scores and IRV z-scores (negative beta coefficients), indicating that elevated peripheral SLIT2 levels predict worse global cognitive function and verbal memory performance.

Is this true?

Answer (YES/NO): NO